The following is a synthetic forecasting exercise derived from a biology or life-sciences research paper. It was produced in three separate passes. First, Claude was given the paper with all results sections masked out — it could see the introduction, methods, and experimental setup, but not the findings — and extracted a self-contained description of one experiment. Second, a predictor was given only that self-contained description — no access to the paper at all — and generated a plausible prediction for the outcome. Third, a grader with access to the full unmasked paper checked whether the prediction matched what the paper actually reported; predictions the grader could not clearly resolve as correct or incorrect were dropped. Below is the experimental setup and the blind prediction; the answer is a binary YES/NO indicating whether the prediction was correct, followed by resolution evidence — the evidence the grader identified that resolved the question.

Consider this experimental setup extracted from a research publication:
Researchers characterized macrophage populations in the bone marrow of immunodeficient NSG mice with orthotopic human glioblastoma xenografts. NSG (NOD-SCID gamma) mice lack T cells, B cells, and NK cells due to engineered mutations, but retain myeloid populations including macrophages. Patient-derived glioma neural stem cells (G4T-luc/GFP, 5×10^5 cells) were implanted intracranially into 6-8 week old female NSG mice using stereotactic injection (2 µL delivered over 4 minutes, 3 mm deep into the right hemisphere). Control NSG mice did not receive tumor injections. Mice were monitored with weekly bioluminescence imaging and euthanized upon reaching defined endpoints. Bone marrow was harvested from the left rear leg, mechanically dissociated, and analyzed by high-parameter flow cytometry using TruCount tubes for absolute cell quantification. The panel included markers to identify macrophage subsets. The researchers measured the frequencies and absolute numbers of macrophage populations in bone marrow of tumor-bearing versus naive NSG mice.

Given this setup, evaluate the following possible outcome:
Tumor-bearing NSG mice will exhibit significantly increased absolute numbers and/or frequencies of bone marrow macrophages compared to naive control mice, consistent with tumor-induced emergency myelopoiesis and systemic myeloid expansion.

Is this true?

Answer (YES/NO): NO